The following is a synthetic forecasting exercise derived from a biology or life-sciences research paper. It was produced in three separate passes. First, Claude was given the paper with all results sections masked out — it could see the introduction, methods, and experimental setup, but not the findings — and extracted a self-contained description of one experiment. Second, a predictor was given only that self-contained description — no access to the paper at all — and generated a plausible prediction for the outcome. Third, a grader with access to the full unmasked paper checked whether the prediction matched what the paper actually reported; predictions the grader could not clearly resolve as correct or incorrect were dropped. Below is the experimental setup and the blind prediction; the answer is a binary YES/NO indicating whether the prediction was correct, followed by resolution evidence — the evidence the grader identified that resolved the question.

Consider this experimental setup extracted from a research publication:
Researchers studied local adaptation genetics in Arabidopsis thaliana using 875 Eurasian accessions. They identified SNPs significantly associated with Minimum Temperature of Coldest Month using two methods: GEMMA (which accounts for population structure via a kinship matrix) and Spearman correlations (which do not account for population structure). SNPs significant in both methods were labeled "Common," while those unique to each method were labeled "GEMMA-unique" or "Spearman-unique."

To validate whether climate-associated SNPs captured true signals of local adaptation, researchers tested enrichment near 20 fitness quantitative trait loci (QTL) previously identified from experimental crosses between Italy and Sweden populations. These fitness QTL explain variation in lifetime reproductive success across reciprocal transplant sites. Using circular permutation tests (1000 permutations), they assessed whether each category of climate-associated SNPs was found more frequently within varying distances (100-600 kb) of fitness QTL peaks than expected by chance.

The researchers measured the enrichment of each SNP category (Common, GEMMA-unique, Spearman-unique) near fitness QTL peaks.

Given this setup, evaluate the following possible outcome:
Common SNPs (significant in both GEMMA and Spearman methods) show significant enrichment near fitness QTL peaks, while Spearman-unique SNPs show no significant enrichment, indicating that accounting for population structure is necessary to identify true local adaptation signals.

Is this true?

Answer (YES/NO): NO